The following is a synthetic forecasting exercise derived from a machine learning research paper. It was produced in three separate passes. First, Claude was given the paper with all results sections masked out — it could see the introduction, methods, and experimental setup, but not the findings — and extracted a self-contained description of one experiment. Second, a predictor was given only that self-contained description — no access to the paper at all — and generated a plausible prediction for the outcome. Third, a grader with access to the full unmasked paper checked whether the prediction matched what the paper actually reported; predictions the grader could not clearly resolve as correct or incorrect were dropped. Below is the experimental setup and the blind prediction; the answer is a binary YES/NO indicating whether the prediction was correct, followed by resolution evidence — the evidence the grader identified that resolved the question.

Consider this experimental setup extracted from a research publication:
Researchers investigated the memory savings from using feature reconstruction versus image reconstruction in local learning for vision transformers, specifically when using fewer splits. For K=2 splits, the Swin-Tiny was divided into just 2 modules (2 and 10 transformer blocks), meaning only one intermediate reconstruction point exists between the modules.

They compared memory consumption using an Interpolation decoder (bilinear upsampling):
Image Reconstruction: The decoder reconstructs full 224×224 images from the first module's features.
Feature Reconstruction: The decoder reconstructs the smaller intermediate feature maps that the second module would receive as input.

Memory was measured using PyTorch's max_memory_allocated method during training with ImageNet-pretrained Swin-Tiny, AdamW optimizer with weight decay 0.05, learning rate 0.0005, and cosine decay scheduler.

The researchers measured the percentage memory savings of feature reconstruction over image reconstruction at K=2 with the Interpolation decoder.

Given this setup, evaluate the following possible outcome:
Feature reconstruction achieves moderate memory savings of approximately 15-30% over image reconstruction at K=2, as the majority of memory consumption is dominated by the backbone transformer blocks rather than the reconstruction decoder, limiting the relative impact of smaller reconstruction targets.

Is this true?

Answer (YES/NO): NO